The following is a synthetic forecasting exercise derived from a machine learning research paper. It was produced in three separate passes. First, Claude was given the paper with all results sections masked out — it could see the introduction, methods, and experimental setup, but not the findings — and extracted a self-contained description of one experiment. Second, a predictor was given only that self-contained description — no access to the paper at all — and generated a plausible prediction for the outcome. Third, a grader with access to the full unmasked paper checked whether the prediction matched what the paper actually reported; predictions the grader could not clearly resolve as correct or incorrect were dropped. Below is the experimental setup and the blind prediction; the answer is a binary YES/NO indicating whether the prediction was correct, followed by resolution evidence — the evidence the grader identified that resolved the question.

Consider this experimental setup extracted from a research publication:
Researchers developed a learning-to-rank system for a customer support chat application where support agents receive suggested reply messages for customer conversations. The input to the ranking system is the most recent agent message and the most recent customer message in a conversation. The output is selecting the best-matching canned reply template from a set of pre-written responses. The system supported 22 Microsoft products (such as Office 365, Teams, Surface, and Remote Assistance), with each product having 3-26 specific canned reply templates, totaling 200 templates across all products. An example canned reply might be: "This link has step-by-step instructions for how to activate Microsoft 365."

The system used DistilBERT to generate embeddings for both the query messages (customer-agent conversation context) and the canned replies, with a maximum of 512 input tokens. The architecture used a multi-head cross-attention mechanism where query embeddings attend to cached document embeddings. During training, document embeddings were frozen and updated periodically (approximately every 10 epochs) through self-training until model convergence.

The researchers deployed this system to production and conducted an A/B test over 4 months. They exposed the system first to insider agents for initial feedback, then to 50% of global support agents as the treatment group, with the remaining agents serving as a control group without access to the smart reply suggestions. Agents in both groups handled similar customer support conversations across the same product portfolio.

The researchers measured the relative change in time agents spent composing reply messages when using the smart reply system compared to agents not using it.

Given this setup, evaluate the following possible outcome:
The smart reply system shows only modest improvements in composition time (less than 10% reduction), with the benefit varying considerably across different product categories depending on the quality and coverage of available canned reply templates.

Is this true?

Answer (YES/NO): NO